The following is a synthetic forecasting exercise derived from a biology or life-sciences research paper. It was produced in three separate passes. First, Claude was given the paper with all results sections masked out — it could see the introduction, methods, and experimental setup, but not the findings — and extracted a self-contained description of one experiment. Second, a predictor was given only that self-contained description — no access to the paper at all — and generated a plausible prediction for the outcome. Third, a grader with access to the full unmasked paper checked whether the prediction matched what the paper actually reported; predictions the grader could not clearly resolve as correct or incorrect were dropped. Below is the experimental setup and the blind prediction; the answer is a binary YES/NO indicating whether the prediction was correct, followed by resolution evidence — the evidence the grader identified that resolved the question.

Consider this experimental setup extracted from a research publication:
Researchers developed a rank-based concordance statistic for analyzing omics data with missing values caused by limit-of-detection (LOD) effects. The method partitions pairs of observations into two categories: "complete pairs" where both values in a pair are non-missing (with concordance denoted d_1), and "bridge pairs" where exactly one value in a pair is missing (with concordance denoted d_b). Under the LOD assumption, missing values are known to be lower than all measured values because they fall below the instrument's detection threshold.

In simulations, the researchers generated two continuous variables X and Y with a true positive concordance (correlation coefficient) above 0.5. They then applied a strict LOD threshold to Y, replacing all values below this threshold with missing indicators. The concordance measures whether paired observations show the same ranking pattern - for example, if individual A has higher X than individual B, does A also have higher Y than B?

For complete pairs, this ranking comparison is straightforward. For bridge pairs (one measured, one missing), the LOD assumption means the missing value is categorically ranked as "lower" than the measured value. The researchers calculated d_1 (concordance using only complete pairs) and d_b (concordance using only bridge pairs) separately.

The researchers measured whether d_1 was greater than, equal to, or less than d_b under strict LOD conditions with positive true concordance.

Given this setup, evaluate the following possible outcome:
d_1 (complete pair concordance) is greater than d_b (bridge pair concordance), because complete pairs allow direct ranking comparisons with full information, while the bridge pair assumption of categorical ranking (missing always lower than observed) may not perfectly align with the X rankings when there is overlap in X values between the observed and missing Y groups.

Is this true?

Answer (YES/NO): NO